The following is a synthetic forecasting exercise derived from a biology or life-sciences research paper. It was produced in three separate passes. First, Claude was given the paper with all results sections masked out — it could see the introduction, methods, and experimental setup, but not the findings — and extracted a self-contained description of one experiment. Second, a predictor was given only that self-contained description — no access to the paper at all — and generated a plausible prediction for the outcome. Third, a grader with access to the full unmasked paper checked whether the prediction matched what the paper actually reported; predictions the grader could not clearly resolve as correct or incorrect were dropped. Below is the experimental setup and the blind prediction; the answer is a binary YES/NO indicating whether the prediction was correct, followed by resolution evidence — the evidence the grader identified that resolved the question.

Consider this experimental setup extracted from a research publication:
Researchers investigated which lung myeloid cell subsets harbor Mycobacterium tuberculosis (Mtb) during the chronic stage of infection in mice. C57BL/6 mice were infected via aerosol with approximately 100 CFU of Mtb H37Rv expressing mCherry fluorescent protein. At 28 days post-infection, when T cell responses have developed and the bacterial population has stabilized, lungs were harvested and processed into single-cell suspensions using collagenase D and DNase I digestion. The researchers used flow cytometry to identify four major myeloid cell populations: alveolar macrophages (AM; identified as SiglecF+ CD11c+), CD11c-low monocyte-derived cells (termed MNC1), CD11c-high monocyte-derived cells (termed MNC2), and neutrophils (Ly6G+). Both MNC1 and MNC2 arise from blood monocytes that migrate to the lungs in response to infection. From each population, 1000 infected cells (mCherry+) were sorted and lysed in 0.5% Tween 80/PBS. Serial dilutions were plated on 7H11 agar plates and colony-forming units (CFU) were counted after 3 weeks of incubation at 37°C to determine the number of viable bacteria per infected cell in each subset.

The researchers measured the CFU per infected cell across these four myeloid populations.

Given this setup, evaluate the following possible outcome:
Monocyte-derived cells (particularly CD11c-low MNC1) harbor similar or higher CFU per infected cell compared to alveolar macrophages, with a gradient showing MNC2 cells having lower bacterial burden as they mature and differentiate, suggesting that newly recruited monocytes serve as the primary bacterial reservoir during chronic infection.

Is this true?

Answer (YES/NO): YES